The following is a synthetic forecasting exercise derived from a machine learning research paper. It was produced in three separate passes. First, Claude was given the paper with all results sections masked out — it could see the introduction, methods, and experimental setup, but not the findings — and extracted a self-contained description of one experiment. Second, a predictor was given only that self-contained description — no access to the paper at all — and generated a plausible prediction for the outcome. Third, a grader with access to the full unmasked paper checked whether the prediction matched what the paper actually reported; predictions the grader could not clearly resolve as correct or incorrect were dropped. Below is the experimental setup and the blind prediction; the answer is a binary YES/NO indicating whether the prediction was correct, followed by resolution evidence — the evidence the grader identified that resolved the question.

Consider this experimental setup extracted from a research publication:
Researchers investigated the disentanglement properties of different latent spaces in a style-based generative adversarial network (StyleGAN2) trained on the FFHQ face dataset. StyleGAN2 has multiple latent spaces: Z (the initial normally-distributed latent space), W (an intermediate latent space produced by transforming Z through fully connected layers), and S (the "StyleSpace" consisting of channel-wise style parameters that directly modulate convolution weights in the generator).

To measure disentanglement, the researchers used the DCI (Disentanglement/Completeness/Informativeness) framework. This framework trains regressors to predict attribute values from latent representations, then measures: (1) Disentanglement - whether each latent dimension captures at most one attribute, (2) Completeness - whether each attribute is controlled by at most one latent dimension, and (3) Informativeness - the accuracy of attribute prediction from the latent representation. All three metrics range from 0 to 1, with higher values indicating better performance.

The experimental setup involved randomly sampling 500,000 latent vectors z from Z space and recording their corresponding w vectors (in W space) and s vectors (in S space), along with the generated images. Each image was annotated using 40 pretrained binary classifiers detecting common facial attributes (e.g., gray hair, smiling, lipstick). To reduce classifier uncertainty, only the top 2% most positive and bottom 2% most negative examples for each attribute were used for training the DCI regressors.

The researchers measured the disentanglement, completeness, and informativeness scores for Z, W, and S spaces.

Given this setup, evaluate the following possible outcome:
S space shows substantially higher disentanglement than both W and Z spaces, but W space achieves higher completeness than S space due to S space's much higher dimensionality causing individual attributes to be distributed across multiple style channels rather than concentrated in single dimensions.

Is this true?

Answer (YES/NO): NO